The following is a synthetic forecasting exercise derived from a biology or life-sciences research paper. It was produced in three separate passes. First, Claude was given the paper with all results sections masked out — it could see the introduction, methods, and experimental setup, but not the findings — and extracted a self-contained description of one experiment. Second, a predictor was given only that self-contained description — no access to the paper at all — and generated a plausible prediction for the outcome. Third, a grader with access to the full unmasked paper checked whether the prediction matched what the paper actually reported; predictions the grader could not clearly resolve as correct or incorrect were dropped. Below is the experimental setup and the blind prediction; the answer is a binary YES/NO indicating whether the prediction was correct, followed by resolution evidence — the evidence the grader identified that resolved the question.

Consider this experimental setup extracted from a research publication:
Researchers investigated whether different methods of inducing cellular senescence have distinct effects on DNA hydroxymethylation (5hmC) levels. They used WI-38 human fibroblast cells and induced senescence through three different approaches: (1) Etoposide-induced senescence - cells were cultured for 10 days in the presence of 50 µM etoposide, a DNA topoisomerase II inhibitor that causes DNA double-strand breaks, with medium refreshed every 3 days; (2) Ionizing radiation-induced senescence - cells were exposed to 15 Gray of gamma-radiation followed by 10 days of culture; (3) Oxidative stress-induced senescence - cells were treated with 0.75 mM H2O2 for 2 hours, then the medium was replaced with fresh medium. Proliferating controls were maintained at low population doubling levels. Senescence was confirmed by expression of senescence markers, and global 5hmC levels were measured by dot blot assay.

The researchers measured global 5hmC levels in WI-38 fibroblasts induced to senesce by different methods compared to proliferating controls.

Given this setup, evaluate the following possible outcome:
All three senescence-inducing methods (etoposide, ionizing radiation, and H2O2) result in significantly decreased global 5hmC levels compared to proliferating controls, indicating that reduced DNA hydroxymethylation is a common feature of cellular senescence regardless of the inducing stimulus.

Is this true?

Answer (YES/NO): NO